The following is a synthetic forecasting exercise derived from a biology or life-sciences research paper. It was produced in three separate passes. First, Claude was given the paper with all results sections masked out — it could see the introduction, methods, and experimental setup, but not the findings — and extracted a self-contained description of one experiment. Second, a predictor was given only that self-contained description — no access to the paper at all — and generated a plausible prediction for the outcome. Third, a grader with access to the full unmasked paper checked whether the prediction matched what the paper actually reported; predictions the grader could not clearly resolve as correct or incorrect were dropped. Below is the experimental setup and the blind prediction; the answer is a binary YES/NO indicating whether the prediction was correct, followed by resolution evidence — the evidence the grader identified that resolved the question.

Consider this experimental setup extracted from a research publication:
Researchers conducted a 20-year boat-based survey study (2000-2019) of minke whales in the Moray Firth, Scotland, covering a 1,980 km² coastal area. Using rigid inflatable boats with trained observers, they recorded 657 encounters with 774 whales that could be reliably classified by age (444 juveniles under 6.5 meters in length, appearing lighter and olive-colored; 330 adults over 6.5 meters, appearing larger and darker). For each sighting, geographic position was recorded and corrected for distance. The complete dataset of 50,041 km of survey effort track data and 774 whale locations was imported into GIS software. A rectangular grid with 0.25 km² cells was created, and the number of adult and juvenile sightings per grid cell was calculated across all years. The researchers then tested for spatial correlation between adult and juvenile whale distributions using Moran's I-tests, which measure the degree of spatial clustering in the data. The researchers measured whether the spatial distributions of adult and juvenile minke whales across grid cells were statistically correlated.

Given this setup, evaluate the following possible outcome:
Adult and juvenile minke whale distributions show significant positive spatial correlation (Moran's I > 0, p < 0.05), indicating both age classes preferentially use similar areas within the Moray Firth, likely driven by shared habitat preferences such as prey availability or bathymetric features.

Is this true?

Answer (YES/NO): NO